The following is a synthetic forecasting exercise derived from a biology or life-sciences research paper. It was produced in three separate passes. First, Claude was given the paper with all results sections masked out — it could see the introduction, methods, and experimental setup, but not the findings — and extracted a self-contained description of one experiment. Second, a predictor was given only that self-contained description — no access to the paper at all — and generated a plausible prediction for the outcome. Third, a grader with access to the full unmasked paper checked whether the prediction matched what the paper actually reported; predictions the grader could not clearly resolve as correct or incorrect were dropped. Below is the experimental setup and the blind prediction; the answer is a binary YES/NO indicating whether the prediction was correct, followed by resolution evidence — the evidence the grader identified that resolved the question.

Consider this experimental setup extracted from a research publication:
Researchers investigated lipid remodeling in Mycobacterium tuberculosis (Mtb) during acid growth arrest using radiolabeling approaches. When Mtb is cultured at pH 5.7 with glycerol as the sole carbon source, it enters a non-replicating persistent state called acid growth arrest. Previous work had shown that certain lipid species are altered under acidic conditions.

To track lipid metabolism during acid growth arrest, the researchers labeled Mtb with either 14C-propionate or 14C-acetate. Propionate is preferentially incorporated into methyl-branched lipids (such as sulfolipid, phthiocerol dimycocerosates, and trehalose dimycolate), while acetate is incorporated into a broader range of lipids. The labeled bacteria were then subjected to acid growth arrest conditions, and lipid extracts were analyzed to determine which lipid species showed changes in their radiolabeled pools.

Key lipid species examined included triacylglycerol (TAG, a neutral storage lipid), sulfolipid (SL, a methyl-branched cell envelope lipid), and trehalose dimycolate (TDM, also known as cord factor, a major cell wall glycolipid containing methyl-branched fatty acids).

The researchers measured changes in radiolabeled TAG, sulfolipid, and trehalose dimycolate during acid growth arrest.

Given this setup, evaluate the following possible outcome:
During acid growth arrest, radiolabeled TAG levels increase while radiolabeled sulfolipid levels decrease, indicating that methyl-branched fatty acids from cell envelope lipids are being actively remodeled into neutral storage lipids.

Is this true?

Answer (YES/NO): NO